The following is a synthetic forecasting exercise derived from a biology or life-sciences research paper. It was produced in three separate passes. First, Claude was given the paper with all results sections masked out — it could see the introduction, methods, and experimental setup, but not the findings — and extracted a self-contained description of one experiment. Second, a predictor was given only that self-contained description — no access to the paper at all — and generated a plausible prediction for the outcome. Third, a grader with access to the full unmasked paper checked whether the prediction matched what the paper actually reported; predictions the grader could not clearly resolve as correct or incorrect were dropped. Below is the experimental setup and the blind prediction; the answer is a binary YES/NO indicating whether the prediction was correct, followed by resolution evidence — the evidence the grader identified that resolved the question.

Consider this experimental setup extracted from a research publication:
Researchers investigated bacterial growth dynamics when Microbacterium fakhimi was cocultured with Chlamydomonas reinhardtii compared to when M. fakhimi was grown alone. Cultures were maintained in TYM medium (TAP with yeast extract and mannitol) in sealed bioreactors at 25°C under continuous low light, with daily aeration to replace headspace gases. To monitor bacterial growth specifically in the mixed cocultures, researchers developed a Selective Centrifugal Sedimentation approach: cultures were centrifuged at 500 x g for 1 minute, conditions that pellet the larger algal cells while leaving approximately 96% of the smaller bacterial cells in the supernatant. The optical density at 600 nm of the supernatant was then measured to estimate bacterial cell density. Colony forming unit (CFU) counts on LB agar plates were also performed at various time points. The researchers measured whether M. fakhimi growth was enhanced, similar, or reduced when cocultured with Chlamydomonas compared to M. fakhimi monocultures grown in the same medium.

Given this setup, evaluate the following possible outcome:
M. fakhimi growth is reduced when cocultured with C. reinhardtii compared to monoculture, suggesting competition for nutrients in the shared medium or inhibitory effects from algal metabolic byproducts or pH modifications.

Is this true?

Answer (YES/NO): NO